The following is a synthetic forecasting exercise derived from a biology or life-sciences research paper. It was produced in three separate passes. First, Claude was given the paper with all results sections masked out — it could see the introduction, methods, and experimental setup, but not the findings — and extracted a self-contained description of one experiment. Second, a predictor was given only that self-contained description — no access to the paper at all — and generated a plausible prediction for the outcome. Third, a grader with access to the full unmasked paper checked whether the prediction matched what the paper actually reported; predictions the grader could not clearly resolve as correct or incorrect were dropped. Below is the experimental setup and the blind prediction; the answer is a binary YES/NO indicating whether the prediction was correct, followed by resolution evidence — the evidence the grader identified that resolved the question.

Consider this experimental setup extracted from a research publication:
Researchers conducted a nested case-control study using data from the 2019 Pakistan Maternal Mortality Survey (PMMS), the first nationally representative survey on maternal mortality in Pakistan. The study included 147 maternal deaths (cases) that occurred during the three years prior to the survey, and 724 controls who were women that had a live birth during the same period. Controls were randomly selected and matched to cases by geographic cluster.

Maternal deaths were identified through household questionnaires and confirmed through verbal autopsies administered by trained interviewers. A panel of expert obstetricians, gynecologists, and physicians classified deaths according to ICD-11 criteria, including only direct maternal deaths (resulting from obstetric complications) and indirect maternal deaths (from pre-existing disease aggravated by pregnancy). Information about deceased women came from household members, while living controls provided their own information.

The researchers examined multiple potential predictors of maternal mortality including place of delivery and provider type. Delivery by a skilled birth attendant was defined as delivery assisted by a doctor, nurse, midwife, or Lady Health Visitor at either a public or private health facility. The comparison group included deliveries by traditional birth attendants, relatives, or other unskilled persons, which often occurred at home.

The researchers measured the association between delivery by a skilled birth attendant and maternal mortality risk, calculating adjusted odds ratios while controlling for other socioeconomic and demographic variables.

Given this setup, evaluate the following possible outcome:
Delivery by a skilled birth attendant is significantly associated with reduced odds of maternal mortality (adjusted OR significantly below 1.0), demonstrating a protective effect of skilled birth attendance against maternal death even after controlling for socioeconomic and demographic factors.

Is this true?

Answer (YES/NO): NO